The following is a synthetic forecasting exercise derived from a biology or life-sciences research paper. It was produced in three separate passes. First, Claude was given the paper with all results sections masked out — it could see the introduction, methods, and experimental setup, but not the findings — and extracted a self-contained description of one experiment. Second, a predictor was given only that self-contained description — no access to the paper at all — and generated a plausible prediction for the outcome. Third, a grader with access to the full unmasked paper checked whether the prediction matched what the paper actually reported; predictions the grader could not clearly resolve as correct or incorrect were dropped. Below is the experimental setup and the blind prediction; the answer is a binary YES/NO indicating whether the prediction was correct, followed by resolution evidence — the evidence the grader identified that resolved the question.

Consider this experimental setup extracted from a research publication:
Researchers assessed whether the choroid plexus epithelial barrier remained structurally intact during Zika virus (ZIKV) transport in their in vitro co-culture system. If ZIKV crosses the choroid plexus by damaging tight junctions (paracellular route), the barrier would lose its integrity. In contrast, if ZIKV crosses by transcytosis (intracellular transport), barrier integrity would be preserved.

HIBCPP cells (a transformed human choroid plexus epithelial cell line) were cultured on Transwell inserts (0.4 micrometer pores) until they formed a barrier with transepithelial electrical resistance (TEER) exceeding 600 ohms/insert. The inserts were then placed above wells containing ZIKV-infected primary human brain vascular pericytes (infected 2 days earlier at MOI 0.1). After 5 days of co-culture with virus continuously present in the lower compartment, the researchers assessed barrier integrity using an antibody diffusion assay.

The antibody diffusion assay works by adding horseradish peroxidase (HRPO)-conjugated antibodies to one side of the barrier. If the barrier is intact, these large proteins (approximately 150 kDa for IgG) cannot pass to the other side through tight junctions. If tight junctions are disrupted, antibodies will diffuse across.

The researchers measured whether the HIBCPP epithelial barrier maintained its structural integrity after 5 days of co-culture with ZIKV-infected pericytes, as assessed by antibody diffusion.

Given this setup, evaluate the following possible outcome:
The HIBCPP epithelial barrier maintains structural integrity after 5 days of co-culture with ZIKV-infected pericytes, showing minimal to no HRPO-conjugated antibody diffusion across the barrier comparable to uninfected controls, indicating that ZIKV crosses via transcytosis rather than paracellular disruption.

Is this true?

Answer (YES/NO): YES